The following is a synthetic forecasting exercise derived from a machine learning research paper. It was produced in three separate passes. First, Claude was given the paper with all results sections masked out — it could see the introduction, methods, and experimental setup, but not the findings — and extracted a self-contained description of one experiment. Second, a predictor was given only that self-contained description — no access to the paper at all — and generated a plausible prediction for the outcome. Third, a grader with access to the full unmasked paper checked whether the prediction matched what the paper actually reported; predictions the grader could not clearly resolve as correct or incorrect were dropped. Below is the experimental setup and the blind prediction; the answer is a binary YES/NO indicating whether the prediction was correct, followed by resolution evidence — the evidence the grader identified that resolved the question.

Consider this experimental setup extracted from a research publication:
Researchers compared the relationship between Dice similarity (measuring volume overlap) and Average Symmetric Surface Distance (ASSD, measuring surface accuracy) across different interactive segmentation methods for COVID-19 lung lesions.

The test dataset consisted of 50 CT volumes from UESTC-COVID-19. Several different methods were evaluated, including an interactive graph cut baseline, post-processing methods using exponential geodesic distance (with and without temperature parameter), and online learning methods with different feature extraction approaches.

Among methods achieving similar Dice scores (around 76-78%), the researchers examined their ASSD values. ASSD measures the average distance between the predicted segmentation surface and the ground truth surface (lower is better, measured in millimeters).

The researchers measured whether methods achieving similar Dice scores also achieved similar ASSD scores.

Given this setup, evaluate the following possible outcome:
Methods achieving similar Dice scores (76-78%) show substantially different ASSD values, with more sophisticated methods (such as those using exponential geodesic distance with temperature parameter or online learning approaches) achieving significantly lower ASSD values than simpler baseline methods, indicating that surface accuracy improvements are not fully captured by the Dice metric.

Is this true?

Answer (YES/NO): NO